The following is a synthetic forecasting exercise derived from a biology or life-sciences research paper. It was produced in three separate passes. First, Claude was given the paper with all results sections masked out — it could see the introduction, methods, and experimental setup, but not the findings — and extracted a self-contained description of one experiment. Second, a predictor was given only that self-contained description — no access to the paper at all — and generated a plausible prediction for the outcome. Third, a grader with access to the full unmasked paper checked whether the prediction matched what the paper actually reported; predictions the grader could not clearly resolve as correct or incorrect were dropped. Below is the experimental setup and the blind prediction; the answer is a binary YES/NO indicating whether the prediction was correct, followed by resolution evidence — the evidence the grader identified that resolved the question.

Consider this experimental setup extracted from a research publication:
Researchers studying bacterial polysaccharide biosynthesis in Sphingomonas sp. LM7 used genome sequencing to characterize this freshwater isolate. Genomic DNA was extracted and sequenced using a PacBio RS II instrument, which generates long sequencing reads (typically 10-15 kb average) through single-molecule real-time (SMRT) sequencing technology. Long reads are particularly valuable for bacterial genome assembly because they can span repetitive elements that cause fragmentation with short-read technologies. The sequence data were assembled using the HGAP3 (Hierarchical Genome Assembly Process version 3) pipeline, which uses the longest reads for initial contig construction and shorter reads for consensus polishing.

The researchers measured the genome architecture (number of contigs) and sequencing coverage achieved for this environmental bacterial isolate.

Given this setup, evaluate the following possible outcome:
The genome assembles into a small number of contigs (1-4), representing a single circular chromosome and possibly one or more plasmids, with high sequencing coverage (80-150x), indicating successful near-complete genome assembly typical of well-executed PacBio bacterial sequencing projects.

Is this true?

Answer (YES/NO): NO